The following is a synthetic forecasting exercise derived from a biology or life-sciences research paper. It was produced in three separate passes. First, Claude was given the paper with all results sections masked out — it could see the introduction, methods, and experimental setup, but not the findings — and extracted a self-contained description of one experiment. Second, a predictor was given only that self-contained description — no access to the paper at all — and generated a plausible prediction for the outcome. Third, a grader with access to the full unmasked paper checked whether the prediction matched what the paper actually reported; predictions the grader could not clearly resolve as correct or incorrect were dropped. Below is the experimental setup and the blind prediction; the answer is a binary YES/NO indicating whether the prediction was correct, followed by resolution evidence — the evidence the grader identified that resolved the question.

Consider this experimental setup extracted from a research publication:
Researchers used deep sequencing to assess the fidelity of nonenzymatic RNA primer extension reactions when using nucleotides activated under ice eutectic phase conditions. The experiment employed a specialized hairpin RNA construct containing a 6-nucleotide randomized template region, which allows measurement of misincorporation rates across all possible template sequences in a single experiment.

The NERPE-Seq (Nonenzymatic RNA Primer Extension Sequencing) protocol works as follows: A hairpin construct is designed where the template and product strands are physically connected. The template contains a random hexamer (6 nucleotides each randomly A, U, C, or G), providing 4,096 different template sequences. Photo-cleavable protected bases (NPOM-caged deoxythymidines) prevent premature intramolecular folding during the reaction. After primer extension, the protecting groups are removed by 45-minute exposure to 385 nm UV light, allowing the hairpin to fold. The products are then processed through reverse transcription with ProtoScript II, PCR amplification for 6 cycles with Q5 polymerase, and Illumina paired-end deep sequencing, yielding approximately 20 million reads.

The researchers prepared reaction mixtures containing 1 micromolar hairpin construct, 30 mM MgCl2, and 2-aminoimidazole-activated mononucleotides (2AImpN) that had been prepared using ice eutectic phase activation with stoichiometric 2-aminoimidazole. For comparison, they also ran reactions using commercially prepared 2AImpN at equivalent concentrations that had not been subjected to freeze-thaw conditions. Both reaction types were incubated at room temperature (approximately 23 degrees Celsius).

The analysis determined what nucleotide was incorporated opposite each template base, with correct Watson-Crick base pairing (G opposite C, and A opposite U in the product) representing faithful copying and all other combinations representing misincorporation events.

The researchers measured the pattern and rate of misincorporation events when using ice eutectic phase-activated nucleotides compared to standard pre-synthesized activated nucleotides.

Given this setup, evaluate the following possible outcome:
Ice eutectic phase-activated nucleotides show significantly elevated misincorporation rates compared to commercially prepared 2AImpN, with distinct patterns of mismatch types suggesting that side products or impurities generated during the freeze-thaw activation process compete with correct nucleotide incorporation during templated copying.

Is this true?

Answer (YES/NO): NO